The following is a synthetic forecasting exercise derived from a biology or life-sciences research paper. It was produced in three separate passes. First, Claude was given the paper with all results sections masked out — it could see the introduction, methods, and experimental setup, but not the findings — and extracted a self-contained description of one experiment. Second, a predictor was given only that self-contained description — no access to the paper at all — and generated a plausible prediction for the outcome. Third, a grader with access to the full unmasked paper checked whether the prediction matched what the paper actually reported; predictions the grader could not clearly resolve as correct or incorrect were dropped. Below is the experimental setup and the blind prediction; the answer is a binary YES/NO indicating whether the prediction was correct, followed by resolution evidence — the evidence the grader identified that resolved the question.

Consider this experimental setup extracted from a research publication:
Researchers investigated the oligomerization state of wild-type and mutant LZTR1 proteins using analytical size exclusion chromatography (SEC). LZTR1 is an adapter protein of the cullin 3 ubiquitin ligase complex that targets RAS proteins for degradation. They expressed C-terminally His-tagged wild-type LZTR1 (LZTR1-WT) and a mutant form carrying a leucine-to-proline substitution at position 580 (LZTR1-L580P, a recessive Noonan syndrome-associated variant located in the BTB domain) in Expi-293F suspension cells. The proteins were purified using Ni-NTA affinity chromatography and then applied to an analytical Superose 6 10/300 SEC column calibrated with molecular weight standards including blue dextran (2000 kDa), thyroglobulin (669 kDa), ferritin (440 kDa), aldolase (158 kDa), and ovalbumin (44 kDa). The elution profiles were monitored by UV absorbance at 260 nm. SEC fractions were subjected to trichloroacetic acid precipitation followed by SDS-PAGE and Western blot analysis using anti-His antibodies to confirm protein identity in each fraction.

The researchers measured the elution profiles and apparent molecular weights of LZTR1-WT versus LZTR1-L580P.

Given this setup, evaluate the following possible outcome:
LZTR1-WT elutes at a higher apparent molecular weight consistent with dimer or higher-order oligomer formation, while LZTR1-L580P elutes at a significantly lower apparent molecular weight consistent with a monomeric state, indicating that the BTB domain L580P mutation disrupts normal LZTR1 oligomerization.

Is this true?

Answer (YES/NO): NO